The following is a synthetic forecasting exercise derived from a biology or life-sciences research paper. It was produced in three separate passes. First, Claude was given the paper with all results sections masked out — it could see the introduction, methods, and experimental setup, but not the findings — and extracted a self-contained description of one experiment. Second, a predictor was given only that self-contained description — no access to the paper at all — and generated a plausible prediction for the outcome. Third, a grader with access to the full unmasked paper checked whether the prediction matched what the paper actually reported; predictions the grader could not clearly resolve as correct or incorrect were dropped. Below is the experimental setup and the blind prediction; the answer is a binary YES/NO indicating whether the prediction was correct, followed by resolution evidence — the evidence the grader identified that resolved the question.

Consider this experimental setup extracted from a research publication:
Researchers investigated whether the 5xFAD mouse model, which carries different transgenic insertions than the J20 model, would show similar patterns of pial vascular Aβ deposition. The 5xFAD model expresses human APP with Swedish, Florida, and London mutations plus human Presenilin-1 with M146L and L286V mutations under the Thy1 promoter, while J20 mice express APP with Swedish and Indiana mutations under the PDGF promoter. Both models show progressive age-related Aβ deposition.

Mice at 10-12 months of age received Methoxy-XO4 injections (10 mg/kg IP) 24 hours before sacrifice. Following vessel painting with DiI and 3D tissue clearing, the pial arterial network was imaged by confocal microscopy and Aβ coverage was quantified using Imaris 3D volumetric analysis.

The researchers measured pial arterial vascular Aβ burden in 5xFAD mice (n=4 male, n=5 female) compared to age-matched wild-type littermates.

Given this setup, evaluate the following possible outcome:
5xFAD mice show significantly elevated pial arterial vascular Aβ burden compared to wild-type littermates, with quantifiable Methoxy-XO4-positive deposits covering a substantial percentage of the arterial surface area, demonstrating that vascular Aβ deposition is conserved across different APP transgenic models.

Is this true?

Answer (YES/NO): YES